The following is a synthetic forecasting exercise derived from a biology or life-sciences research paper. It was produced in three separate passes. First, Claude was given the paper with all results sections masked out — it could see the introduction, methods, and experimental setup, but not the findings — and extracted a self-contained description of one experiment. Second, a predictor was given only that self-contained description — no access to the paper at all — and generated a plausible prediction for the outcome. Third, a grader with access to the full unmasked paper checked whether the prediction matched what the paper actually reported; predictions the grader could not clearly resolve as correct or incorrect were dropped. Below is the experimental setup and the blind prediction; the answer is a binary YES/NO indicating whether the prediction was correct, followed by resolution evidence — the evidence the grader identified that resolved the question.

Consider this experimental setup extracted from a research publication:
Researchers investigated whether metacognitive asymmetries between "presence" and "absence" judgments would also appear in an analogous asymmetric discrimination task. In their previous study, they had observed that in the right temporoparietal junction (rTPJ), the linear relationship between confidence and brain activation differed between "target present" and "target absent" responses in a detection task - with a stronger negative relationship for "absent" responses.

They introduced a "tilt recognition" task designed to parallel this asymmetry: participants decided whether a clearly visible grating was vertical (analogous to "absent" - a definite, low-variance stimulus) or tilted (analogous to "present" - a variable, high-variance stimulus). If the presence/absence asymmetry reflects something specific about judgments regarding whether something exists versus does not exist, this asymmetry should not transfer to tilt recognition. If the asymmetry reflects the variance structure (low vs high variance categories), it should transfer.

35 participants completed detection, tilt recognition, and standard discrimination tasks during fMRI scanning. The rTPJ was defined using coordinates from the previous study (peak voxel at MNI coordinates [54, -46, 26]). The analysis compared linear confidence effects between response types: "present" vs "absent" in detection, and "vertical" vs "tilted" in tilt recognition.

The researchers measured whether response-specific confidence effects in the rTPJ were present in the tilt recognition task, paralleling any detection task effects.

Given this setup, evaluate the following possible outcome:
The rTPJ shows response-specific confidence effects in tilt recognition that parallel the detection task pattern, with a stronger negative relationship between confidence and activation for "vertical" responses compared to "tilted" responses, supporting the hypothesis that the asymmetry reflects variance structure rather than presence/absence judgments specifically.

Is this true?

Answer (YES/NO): NO